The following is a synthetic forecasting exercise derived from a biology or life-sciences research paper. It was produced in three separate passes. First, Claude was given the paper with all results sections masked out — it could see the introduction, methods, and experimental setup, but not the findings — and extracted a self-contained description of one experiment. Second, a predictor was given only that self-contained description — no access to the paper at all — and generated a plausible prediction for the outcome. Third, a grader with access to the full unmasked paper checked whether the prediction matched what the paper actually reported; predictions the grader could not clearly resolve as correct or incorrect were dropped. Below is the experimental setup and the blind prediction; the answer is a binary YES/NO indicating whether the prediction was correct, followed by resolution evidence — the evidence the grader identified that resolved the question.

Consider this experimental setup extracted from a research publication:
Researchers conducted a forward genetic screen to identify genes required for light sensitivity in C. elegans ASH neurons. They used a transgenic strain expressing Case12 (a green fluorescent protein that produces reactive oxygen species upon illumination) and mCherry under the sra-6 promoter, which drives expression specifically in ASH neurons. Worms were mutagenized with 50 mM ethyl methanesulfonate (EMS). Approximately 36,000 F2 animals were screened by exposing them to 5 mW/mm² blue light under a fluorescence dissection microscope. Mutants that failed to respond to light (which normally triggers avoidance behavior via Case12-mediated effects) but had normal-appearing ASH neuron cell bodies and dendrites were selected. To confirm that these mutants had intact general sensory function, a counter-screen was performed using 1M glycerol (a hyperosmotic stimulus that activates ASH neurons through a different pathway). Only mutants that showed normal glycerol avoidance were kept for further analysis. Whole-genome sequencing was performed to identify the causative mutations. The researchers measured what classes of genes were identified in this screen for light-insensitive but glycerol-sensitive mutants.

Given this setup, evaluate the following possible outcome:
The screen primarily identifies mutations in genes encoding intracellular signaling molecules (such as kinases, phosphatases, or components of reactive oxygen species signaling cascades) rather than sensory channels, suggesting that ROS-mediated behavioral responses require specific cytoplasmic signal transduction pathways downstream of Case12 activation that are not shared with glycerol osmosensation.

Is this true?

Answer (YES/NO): NO